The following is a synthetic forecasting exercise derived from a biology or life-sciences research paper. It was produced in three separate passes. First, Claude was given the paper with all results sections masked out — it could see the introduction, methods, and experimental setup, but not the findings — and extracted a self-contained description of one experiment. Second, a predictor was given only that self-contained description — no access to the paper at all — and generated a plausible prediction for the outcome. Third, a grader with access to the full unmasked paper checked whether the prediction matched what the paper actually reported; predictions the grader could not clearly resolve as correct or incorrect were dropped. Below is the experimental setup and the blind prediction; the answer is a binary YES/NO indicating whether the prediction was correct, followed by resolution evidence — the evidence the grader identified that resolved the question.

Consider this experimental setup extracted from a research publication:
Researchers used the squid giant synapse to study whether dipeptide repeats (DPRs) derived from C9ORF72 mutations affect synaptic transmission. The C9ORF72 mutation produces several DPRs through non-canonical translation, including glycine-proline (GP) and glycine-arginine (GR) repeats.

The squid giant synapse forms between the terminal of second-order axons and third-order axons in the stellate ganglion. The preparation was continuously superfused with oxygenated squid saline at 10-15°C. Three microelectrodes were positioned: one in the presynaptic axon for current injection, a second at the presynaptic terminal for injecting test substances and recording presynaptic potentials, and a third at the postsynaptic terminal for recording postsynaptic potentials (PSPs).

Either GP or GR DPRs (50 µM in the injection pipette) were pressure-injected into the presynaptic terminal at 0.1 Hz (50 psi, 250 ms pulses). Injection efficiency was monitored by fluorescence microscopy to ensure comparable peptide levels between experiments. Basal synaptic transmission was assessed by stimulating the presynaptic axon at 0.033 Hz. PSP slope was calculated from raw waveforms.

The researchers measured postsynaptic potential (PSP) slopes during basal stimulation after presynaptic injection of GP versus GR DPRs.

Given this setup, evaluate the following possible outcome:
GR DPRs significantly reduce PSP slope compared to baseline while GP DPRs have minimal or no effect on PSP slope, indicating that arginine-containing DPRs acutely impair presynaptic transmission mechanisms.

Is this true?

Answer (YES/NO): NO